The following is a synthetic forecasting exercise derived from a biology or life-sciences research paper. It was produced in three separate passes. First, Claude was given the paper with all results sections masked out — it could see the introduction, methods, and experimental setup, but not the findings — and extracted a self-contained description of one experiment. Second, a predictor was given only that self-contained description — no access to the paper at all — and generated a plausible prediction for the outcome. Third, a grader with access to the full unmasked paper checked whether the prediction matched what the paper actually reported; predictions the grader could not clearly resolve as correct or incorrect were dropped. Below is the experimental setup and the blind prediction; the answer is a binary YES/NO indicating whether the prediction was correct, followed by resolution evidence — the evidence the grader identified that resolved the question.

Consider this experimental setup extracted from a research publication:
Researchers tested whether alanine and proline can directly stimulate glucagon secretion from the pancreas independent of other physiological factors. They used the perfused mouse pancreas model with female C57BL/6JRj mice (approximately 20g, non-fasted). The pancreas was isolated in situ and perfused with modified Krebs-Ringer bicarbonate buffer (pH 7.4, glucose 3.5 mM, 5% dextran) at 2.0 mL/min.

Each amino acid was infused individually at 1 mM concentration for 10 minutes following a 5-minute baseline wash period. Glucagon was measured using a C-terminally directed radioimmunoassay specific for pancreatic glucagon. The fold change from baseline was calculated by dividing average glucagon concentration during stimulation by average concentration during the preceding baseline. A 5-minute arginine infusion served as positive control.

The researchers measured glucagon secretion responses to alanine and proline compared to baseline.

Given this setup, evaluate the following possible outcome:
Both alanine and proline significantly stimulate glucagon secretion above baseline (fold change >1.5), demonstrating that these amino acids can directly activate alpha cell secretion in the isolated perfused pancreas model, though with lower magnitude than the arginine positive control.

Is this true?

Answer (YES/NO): NO